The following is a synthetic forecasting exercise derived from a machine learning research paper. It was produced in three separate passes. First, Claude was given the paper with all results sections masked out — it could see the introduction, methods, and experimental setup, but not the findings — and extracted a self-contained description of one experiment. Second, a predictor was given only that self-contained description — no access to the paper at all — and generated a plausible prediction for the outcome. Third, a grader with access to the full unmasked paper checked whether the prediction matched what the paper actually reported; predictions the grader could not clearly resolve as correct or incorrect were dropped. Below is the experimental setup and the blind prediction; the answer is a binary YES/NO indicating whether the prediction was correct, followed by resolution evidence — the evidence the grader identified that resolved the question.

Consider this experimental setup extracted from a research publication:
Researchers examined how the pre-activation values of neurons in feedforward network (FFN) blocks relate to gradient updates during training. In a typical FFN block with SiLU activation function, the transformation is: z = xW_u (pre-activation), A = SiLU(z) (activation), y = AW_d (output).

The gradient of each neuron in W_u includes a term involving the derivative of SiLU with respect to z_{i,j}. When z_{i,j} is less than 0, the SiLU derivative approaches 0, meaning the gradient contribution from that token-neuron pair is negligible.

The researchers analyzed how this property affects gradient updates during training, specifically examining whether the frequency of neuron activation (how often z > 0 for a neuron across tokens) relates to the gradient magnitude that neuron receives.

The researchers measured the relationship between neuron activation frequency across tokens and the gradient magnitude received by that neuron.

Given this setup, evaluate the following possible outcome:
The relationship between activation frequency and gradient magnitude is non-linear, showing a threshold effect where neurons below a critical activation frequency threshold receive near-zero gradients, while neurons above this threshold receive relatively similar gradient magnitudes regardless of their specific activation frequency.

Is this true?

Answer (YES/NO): NO